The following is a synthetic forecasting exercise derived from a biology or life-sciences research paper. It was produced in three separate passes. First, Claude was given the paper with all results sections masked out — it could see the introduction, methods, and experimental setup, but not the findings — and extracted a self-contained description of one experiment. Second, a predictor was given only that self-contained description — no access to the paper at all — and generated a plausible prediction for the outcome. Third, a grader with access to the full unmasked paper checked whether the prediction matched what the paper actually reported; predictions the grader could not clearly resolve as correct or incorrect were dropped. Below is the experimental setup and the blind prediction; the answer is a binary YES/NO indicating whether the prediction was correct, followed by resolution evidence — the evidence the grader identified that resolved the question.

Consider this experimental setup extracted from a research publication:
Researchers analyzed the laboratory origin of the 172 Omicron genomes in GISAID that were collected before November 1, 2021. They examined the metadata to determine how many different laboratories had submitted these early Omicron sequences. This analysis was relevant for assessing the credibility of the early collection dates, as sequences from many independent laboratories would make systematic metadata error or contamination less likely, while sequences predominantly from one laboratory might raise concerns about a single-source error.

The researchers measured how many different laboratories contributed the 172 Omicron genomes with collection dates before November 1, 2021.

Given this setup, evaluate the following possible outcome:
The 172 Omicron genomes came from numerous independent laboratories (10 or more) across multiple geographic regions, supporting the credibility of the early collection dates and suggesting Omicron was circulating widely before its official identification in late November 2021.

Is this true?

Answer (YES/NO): YES